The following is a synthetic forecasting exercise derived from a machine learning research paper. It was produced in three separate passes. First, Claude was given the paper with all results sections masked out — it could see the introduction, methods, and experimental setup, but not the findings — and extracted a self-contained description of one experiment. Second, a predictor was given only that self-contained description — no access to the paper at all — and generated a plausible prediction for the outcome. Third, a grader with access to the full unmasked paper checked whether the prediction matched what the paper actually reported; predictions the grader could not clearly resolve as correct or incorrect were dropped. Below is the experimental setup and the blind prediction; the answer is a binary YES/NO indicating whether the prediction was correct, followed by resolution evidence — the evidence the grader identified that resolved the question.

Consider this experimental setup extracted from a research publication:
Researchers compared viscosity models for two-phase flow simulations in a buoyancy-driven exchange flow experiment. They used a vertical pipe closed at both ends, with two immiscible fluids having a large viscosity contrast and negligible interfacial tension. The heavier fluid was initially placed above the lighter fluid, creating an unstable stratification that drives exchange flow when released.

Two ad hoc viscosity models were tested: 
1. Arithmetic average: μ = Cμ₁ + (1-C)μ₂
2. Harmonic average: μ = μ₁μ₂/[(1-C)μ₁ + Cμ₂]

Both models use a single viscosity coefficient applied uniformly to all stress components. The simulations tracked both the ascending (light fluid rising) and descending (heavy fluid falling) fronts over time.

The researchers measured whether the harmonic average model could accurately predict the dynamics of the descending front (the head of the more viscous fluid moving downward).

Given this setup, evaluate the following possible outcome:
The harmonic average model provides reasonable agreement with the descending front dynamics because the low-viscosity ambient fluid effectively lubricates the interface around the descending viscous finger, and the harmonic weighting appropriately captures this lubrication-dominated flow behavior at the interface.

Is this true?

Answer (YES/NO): NO